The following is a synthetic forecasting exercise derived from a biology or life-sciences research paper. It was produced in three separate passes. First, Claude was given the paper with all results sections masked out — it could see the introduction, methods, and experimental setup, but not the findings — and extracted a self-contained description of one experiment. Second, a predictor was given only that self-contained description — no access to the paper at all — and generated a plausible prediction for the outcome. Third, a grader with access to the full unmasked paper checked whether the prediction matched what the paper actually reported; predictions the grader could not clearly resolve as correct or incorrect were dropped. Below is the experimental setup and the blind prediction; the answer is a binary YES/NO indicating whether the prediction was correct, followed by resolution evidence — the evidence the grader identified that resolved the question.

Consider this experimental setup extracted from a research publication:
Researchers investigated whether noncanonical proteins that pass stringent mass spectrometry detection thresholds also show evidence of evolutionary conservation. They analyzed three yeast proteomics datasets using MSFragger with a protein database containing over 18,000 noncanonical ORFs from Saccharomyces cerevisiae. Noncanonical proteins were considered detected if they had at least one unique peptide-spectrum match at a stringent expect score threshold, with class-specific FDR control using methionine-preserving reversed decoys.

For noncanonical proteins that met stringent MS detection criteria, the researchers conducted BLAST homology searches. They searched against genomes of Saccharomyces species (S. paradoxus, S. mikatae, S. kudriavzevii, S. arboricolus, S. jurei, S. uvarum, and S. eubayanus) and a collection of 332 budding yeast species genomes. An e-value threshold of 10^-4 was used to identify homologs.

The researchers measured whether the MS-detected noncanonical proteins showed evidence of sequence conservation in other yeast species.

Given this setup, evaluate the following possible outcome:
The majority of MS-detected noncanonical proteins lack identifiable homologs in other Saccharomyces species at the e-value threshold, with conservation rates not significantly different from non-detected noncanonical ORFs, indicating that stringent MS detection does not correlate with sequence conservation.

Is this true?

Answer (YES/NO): NO